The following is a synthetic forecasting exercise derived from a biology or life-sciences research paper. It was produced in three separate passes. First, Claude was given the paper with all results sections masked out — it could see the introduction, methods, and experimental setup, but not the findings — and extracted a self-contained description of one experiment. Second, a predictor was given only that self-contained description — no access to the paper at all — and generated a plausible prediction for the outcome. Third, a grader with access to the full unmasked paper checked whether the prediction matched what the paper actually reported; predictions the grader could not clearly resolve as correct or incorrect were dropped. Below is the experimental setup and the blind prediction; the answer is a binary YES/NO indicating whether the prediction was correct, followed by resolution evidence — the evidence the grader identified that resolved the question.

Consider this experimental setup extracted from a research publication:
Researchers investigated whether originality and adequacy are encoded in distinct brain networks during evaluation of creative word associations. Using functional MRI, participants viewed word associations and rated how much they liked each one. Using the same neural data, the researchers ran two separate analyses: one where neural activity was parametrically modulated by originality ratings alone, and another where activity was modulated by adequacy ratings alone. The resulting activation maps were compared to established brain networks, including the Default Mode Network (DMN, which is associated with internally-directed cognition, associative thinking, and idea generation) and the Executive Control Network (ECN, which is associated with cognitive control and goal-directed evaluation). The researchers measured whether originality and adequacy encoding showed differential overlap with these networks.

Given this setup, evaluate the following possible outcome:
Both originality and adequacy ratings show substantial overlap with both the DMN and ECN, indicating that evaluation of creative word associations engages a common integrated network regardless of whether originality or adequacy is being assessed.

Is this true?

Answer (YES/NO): NO